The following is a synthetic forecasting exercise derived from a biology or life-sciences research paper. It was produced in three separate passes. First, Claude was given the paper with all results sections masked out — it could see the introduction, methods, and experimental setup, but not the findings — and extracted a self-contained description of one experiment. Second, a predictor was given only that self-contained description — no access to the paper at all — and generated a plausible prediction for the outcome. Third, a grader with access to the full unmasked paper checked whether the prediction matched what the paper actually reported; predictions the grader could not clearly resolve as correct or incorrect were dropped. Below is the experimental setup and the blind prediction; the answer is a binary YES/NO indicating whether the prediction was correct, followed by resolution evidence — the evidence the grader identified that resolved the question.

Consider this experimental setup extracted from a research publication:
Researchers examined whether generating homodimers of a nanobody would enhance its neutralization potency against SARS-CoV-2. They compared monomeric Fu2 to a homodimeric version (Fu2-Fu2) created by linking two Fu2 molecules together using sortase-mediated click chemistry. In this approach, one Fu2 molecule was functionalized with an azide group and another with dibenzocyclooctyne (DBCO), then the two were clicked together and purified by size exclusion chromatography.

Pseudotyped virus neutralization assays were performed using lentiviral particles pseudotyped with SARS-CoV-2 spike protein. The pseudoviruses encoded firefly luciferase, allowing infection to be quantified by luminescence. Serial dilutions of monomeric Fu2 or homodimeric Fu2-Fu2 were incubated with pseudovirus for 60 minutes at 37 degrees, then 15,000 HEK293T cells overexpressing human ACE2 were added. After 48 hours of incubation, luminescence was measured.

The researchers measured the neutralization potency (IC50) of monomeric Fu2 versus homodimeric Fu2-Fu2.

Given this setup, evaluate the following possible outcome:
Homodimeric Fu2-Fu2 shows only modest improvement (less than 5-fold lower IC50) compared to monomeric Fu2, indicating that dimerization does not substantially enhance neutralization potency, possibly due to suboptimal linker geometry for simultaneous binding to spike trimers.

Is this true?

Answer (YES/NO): NO